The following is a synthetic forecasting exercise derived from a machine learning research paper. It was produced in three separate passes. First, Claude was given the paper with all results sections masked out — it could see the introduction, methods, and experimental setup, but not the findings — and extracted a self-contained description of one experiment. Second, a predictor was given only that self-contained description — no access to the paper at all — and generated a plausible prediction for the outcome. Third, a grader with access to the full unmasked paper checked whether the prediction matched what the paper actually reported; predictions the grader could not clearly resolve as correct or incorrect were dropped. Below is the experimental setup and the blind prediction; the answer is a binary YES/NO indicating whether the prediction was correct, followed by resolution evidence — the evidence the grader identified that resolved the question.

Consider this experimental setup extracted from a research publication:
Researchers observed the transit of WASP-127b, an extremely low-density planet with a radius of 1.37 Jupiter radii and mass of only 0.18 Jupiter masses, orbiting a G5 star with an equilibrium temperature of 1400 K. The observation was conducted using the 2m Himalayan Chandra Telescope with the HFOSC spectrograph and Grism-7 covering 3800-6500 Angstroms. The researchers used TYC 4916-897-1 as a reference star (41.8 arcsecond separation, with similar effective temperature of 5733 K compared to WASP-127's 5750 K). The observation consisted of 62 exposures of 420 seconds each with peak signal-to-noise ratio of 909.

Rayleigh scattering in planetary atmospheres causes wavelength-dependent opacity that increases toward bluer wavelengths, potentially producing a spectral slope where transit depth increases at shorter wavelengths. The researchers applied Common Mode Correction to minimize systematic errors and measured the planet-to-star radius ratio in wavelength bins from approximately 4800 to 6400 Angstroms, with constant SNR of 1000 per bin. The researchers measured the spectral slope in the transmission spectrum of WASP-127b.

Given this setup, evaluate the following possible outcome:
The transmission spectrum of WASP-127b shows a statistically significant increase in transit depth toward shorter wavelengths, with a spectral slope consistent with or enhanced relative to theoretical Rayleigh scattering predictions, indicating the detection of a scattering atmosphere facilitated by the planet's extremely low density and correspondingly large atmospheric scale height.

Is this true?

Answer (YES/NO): YES